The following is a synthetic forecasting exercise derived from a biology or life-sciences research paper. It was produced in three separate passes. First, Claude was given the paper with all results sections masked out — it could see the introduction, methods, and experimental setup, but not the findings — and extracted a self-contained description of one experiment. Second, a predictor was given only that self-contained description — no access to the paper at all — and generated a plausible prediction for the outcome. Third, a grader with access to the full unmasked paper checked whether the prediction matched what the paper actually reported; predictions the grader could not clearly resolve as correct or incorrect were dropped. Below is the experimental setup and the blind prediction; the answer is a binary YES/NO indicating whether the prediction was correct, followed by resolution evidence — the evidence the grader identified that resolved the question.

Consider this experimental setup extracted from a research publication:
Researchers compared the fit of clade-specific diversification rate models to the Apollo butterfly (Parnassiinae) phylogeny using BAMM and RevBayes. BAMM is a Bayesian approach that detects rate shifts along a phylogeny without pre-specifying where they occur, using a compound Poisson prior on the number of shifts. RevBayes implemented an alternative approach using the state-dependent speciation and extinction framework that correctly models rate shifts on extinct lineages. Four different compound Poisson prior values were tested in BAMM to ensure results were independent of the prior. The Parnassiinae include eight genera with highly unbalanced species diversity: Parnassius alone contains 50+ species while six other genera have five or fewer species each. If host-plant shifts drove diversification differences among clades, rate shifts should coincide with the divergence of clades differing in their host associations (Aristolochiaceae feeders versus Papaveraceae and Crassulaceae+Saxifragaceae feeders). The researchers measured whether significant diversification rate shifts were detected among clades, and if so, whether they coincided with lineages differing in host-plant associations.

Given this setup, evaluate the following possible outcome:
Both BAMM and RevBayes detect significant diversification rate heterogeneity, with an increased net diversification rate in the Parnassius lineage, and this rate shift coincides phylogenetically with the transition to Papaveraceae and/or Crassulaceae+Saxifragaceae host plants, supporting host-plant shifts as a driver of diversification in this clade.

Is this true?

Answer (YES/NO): YES